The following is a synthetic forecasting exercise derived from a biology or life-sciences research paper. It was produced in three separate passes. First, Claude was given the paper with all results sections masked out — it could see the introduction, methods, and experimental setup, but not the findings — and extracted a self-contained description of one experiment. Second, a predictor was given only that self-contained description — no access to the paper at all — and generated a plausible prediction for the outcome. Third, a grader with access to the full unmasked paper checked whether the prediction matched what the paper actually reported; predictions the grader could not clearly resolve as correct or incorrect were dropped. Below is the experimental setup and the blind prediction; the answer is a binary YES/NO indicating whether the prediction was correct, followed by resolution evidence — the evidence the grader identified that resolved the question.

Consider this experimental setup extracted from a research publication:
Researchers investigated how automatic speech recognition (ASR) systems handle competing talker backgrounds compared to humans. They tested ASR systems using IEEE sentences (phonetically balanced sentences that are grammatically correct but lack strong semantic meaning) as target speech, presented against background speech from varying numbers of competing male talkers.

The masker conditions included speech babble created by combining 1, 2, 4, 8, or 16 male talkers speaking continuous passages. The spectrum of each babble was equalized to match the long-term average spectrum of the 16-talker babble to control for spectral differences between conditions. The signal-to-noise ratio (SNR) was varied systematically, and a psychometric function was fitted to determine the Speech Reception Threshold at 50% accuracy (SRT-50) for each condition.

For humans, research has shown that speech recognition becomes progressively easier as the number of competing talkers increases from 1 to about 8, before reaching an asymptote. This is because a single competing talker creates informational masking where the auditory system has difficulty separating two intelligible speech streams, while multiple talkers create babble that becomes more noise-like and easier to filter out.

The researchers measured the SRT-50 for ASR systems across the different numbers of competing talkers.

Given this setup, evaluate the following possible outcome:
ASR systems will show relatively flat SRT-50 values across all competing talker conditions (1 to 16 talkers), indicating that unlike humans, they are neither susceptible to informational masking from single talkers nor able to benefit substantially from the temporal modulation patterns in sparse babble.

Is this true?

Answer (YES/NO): NO